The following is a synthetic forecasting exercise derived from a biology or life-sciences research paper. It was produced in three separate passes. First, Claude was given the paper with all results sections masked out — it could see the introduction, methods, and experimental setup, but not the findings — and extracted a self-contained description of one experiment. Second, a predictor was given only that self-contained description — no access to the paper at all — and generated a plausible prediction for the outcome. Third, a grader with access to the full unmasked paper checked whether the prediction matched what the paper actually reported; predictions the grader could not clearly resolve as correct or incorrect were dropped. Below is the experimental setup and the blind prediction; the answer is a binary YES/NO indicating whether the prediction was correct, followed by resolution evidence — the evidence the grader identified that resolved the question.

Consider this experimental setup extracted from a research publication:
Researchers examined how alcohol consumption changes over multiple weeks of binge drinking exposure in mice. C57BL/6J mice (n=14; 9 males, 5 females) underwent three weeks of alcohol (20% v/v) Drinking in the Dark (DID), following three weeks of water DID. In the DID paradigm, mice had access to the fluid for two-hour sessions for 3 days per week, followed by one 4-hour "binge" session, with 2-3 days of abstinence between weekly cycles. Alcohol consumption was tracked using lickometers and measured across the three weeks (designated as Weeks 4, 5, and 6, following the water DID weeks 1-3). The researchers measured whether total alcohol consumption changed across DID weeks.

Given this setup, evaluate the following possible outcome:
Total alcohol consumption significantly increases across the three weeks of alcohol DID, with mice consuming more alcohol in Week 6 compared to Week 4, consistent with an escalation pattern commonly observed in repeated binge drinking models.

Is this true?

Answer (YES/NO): NO